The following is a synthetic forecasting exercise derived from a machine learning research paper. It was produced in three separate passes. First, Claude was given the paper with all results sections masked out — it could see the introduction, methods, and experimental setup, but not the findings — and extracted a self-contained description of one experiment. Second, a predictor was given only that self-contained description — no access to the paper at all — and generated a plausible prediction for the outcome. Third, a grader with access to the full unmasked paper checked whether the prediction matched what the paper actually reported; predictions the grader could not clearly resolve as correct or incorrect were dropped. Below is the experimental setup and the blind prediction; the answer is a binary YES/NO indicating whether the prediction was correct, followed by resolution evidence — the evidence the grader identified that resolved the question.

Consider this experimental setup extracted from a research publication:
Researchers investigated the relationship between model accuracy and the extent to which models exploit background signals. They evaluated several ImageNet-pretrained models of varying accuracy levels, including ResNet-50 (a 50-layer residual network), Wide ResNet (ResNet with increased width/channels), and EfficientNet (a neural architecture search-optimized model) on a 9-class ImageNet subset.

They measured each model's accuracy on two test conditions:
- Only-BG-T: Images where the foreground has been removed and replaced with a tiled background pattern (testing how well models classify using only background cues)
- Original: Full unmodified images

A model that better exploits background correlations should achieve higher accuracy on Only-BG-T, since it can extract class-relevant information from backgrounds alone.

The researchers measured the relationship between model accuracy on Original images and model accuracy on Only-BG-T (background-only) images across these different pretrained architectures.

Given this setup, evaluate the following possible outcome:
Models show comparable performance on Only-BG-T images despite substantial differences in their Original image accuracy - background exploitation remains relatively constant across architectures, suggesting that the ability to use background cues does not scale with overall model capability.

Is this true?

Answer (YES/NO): NO